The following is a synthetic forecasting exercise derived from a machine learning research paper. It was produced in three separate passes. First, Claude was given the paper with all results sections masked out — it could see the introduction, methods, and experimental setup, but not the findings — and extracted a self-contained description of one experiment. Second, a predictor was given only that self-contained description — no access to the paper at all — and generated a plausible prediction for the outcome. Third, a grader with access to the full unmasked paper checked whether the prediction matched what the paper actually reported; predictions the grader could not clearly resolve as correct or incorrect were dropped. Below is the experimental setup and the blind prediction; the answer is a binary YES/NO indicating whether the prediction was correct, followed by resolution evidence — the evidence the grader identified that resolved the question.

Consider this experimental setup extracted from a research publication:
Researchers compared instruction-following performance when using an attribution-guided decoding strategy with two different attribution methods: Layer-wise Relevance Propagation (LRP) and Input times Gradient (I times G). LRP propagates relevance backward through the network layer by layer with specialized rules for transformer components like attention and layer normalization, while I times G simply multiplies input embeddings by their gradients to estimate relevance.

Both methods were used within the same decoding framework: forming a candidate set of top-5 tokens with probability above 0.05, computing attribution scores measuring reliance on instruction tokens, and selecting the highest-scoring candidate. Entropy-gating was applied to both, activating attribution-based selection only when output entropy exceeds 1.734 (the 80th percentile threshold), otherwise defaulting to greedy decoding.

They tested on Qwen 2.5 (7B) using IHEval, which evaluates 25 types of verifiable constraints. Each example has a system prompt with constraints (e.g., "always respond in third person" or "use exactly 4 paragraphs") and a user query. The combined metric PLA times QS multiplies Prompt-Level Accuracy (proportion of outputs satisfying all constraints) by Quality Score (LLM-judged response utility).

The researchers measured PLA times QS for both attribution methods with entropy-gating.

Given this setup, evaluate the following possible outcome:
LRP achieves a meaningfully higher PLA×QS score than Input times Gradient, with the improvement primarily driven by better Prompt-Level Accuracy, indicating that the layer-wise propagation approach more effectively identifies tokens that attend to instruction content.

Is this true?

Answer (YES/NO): YES